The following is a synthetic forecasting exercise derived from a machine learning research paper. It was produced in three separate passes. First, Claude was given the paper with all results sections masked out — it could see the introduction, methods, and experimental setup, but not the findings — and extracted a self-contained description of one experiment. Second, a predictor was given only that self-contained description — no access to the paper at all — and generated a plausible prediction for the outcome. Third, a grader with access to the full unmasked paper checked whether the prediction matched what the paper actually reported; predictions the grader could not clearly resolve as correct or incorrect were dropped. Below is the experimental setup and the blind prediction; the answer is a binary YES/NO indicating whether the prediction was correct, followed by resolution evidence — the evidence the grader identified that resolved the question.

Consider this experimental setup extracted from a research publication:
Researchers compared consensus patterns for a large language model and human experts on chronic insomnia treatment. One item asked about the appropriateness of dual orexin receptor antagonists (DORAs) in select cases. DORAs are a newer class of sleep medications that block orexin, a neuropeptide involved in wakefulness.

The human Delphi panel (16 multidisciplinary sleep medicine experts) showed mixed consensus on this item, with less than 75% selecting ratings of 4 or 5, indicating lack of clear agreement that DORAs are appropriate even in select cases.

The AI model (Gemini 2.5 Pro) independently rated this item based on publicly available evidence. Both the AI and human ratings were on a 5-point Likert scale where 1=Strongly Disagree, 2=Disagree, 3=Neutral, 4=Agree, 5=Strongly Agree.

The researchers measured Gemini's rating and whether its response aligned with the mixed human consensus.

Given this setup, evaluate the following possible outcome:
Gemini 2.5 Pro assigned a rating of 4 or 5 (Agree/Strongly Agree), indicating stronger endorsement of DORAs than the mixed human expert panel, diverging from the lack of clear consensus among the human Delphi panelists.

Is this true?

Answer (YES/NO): YES